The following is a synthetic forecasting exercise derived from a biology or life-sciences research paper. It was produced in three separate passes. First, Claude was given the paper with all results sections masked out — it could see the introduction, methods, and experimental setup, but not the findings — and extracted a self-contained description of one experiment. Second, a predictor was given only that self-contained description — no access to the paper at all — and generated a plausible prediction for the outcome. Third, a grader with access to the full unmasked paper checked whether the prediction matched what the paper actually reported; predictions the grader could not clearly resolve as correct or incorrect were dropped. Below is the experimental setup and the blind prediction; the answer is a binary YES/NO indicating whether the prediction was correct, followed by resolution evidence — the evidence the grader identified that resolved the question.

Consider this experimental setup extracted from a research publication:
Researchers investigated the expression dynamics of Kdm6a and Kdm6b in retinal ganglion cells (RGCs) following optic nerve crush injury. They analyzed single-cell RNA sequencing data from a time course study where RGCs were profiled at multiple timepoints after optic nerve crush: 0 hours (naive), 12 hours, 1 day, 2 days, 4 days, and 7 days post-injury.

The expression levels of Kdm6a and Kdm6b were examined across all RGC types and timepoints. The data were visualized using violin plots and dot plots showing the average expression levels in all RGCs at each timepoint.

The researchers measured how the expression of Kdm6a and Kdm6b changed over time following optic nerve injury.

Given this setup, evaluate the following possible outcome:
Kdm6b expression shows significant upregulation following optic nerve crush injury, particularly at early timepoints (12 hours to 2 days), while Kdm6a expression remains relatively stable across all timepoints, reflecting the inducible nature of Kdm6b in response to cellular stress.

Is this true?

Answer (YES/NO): YES